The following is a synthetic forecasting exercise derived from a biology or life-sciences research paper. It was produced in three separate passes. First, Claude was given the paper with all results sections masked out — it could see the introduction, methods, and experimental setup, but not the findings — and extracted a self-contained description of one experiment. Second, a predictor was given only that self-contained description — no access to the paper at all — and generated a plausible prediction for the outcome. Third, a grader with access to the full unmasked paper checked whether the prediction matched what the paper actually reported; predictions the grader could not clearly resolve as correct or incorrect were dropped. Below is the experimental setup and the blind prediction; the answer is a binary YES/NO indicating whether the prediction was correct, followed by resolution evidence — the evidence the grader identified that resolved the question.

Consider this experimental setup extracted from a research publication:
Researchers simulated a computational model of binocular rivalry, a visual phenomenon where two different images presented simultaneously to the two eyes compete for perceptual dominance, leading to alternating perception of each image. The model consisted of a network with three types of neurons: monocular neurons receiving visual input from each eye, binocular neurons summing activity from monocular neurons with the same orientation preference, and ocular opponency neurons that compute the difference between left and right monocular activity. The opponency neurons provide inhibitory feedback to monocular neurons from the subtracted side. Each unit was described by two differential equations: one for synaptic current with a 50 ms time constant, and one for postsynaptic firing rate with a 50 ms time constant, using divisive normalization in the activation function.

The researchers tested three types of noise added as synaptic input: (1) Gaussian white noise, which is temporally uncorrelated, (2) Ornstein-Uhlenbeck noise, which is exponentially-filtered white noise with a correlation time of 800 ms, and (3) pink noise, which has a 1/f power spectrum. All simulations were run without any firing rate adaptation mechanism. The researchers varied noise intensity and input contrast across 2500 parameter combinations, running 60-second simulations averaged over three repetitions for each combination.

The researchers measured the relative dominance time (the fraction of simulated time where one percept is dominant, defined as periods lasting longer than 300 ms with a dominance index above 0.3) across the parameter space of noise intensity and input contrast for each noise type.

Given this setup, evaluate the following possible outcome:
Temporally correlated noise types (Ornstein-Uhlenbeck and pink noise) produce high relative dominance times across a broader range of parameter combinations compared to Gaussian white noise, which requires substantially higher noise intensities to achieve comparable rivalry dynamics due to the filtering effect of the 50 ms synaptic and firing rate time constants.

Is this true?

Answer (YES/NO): NO